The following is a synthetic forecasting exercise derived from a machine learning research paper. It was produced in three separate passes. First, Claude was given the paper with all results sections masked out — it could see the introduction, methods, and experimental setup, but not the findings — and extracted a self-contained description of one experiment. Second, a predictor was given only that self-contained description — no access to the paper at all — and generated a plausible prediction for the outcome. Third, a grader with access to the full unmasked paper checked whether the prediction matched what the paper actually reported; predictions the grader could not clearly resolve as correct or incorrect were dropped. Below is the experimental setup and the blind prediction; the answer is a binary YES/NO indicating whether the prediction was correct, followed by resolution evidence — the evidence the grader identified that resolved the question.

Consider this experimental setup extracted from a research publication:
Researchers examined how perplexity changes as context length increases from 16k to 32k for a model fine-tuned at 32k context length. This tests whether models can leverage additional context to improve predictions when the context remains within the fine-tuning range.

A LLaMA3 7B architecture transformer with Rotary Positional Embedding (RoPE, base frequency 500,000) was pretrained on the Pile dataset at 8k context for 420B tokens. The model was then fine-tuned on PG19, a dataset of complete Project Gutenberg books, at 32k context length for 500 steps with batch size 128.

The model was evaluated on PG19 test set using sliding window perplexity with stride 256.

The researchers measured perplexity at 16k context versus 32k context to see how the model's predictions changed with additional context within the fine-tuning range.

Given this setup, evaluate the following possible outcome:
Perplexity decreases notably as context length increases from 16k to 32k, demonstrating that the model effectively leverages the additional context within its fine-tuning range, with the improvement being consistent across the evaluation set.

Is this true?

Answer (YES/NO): NO